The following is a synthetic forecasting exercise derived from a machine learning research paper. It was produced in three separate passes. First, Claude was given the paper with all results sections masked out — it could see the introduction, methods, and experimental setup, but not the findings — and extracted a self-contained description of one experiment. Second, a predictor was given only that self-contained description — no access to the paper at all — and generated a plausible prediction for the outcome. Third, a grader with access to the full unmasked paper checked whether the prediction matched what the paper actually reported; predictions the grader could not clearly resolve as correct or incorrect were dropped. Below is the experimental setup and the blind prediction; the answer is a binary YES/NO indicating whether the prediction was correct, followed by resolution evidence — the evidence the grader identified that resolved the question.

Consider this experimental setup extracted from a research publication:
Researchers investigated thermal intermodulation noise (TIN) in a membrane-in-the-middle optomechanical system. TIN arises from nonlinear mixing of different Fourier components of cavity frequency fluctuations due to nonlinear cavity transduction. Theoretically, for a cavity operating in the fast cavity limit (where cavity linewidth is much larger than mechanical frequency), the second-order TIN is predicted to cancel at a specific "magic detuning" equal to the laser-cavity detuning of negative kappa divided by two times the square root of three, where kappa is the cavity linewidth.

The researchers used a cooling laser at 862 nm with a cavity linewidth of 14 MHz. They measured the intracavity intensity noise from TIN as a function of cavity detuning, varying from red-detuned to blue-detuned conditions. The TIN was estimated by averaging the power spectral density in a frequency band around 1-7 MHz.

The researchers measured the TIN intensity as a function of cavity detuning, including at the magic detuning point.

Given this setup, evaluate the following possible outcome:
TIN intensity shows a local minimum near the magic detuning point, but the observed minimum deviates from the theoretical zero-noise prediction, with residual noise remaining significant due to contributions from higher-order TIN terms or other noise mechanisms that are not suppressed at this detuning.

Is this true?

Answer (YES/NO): YES